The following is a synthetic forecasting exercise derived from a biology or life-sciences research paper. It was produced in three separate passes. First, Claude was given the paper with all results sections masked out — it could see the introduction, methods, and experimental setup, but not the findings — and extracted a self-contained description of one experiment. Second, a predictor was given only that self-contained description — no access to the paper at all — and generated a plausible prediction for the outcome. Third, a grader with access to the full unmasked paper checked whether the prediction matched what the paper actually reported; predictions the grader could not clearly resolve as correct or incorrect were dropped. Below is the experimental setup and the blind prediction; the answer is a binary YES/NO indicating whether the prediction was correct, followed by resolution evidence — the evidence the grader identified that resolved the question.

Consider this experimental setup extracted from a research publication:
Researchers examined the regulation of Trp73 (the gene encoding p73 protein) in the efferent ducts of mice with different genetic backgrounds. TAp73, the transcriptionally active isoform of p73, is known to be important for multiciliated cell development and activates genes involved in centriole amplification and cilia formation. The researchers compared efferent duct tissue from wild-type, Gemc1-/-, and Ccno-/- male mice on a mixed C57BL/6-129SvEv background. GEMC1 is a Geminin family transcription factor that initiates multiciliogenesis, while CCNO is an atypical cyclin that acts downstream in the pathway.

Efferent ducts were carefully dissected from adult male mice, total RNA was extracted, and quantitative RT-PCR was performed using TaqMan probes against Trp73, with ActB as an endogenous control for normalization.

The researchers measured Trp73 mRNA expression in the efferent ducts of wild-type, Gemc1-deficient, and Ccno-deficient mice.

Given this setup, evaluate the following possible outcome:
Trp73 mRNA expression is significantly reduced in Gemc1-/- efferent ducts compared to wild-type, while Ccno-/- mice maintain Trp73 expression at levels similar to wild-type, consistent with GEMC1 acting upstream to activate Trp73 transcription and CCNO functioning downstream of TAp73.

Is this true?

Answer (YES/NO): YES